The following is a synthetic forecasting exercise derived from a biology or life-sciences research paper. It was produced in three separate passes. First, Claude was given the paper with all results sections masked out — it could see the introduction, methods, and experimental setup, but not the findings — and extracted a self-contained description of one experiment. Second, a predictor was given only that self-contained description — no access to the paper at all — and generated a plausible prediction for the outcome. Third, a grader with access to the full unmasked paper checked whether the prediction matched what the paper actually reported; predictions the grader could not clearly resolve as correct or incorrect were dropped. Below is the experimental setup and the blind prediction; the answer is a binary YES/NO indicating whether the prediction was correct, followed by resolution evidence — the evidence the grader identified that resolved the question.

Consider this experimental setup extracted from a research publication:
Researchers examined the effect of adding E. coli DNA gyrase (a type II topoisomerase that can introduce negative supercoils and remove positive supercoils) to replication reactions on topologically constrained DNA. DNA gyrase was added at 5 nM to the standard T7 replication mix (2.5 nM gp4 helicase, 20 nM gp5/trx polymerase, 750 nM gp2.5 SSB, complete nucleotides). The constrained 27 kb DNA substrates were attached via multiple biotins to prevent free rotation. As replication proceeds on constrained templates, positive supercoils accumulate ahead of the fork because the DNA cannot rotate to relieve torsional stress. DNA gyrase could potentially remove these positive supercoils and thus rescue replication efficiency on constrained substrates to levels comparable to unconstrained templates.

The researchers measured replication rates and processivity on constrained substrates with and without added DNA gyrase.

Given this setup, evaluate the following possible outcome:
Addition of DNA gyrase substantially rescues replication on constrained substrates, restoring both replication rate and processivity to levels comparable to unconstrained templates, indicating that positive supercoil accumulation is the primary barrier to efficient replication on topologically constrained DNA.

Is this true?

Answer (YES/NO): NO